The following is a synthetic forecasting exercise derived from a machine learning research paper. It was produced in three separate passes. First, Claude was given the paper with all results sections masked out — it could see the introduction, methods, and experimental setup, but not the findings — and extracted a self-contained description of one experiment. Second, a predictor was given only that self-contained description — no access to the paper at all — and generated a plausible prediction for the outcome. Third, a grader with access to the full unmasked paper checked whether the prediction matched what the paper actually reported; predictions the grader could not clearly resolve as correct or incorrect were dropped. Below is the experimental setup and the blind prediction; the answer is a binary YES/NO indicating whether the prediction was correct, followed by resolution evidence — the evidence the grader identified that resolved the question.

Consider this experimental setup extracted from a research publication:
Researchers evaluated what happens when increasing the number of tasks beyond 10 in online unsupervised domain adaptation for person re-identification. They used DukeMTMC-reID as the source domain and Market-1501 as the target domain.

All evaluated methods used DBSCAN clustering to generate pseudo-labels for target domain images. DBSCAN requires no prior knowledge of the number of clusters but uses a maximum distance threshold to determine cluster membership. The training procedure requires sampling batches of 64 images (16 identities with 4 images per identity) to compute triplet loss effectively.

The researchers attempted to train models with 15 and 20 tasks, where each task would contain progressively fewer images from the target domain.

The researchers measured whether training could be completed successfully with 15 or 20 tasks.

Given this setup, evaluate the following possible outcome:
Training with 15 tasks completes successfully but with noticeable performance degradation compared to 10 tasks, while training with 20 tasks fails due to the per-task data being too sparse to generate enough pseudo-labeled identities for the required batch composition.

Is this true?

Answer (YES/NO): NO